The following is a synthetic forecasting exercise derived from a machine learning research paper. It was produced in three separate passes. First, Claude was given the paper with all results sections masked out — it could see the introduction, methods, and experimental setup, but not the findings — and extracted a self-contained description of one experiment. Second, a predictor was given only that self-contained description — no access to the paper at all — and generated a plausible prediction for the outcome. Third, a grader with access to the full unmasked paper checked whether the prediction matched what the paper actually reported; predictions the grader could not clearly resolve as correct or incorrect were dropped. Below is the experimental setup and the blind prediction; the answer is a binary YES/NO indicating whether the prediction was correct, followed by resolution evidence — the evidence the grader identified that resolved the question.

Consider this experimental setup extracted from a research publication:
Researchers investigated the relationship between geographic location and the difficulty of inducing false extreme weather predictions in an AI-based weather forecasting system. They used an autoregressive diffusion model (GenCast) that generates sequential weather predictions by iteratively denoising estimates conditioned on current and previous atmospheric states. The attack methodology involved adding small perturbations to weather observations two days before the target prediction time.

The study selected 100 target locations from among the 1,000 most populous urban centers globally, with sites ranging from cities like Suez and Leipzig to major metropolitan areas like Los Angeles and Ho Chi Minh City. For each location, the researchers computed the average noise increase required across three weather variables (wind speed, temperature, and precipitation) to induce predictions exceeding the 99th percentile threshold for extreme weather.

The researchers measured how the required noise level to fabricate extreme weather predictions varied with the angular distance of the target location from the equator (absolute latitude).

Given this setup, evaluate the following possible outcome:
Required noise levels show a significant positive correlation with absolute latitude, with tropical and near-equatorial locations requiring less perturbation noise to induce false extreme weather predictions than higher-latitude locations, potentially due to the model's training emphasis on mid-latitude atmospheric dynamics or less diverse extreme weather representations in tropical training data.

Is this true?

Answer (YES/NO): YES